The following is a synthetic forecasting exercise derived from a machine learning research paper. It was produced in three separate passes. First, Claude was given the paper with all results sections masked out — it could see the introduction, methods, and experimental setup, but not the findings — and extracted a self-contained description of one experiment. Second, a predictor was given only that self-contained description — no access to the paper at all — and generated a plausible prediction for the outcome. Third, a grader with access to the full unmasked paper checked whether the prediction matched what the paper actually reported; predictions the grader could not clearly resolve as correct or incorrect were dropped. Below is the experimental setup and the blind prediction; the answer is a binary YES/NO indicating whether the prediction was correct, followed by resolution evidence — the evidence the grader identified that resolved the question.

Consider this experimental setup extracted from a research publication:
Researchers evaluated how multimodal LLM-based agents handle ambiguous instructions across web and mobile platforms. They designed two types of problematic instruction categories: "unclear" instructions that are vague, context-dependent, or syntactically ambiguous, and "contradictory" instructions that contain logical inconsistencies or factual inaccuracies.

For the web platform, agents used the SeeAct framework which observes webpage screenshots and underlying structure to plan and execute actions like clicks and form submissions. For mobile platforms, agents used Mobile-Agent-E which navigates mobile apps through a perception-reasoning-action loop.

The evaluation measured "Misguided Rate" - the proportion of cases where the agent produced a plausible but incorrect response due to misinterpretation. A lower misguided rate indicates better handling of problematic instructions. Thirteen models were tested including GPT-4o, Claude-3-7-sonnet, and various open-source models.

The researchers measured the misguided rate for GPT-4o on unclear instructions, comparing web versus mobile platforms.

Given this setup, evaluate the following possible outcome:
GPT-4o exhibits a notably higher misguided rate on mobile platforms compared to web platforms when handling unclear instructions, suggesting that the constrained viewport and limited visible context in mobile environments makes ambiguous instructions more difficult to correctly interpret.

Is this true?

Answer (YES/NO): YES